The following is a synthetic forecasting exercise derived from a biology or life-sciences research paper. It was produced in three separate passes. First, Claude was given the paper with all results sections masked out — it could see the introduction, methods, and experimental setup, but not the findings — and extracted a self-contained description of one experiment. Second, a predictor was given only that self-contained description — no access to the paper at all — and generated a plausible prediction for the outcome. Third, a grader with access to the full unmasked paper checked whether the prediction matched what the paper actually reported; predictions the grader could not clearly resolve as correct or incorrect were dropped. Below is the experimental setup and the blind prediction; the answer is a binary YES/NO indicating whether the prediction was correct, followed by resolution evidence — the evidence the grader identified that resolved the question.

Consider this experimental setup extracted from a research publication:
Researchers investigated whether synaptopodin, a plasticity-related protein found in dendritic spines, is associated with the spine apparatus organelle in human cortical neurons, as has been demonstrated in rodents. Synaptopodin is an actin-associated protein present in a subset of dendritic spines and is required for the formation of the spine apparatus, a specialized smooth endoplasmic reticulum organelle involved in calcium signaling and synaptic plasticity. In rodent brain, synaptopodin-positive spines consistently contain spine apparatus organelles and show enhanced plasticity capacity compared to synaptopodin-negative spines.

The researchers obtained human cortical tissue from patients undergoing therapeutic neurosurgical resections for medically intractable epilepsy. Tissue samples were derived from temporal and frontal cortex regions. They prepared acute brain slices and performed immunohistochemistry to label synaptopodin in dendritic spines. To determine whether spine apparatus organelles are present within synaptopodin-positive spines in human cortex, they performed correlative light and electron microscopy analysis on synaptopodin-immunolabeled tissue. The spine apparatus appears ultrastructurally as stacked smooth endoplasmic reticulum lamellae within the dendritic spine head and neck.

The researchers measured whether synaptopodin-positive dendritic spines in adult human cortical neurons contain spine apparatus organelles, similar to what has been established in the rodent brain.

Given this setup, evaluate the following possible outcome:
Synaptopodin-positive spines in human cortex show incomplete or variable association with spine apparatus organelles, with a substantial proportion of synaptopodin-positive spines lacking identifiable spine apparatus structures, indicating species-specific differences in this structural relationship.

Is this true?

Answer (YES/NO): NO